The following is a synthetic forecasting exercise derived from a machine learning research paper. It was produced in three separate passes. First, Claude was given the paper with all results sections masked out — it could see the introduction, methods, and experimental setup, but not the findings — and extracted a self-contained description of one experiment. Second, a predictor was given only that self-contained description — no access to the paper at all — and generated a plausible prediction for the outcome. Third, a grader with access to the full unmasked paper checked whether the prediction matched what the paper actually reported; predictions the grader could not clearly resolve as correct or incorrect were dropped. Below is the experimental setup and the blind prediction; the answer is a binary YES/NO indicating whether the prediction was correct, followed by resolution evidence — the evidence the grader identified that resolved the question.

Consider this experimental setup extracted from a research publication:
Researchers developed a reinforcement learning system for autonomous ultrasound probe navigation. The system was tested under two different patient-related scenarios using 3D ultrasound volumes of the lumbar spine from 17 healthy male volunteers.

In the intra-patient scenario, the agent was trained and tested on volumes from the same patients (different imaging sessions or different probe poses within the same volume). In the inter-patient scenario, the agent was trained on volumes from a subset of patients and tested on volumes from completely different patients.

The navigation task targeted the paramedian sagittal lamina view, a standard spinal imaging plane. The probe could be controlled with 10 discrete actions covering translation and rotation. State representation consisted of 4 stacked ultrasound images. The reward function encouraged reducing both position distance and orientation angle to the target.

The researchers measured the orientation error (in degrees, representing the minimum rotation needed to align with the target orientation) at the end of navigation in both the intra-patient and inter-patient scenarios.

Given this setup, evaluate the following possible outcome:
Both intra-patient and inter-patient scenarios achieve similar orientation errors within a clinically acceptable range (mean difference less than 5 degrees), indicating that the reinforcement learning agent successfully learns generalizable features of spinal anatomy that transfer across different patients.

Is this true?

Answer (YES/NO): NO